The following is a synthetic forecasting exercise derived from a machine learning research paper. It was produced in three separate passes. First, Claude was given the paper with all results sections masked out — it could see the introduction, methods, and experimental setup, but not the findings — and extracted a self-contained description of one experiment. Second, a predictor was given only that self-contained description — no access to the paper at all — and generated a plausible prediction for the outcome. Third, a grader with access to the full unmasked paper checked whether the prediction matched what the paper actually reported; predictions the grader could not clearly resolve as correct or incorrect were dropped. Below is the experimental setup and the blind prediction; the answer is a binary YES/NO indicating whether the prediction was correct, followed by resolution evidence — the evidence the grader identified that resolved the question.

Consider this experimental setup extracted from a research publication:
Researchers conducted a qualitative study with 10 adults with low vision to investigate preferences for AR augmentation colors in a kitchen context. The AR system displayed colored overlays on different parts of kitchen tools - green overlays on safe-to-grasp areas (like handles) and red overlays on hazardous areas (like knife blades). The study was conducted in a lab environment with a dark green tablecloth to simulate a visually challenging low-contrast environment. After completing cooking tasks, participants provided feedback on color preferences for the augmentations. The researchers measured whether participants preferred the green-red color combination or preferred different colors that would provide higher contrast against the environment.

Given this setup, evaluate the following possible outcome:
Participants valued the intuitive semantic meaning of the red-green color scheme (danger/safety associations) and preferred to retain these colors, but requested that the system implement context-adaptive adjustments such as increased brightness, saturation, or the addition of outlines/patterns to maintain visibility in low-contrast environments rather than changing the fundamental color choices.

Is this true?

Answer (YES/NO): NO